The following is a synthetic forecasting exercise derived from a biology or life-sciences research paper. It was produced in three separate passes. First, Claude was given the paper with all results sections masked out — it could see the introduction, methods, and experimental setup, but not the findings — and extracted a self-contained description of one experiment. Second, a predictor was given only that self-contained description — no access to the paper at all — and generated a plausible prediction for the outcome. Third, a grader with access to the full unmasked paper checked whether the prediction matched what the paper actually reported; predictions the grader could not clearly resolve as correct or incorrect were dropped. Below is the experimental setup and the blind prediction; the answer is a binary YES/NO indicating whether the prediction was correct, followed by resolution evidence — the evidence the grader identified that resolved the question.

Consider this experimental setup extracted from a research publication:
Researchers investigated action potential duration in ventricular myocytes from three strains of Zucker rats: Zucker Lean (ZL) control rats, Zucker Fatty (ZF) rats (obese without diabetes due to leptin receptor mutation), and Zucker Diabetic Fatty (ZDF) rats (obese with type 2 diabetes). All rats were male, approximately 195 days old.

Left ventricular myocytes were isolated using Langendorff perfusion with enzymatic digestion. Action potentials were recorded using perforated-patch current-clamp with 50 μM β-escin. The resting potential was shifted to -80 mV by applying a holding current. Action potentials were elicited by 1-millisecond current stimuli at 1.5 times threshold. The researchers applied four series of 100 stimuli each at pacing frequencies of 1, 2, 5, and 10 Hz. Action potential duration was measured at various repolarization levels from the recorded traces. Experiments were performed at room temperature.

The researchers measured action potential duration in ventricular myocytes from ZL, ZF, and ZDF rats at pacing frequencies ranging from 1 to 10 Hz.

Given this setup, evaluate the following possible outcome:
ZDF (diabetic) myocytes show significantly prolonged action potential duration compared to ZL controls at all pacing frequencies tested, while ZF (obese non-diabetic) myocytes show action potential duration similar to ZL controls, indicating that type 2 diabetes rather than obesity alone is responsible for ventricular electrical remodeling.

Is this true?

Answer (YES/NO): NO